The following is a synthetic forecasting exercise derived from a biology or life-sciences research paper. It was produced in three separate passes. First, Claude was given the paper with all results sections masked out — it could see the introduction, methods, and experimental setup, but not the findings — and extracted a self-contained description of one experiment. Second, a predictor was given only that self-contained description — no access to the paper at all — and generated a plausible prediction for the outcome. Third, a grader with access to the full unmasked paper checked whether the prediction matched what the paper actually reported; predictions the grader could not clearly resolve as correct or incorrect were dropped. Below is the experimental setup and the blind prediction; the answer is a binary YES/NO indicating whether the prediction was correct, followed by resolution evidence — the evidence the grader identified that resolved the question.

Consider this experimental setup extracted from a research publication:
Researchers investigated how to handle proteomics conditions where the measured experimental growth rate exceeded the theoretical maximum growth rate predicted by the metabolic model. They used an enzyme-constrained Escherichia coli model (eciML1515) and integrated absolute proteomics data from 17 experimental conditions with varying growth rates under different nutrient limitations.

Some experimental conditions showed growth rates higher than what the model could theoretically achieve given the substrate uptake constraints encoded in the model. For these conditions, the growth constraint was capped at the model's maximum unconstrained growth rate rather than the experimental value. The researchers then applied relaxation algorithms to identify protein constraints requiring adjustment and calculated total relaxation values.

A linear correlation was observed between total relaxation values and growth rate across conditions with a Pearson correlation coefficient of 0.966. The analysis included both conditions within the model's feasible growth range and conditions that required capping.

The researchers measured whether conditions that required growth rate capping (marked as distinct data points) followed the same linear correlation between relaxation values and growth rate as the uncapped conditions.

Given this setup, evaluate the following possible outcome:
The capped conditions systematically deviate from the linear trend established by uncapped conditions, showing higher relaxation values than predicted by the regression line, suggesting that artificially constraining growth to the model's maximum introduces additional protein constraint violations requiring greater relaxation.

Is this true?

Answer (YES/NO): NO